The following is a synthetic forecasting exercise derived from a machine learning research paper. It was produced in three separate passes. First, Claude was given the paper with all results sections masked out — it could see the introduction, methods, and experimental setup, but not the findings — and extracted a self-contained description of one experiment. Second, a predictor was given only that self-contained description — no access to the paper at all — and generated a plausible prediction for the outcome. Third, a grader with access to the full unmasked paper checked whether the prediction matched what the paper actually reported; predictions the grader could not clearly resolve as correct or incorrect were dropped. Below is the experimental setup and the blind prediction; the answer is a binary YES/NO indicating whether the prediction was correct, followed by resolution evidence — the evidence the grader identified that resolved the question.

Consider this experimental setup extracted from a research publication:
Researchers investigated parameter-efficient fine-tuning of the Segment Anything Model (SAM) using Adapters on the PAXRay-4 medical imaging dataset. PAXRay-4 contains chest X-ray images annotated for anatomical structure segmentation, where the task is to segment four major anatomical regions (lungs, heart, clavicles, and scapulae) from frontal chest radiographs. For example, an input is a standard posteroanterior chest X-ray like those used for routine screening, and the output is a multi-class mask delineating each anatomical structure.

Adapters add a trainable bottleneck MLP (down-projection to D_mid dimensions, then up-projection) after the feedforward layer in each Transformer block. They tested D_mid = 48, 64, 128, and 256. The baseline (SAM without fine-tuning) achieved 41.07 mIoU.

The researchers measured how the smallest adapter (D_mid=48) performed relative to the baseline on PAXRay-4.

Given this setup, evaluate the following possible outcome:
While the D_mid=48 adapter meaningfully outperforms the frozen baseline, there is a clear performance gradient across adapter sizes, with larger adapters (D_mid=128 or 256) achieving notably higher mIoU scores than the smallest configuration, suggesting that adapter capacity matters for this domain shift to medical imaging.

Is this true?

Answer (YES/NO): NO